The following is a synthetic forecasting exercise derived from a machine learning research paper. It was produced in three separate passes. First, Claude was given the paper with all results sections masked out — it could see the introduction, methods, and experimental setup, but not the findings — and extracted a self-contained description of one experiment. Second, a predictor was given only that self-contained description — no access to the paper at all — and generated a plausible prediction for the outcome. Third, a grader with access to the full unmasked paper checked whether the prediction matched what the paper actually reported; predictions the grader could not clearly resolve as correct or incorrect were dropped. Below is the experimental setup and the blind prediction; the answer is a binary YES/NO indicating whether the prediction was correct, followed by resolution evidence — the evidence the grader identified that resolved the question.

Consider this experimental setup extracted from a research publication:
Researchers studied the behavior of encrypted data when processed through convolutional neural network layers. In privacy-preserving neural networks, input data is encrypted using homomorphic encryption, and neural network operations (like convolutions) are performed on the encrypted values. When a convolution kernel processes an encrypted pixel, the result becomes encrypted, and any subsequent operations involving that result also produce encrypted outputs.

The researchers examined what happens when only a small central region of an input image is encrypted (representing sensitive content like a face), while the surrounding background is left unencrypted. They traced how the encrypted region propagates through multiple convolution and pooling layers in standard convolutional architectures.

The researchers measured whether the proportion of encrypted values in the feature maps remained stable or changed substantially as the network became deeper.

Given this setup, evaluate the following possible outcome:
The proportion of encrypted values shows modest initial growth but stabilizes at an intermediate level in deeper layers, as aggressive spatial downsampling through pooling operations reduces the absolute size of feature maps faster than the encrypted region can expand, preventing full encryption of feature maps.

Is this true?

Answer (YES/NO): NO